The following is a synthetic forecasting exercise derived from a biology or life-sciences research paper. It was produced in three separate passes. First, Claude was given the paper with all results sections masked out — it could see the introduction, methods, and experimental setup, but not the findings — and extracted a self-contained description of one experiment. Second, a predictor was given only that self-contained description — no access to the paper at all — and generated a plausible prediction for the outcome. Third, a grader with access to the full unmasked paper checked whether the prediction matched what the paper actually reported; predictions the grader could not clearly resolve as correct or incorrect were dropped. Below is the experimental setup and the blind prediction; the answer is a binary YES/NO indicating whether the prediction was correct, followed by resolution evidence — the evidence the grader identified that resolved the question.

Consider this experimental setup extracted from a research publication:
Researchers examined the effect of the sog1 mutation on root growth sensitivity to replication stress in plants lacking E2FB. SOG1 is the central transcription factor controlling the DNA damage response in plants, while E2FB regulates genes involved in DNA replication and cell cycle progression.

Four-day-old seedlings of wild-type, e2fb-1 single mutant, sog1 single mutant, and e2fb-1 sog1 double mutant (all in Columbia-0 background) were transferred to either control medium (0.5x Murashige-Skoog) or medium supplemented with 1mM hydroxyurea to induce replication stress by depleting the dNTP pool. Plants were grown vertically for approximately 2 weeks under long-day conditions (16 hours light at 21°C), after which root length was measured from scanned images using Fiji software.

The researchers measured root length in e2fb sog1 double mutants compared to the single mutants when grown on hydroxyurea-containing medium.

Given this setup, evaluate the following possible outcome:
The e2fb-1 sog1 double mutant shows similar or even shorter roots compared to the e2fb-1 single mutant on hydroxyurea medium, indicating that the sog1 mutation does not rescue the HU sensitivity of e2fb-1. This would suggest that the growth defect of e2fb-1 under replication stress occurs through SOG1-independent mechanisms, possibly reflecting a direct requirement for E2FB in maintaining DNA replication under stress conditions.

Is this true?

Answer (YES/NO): NO